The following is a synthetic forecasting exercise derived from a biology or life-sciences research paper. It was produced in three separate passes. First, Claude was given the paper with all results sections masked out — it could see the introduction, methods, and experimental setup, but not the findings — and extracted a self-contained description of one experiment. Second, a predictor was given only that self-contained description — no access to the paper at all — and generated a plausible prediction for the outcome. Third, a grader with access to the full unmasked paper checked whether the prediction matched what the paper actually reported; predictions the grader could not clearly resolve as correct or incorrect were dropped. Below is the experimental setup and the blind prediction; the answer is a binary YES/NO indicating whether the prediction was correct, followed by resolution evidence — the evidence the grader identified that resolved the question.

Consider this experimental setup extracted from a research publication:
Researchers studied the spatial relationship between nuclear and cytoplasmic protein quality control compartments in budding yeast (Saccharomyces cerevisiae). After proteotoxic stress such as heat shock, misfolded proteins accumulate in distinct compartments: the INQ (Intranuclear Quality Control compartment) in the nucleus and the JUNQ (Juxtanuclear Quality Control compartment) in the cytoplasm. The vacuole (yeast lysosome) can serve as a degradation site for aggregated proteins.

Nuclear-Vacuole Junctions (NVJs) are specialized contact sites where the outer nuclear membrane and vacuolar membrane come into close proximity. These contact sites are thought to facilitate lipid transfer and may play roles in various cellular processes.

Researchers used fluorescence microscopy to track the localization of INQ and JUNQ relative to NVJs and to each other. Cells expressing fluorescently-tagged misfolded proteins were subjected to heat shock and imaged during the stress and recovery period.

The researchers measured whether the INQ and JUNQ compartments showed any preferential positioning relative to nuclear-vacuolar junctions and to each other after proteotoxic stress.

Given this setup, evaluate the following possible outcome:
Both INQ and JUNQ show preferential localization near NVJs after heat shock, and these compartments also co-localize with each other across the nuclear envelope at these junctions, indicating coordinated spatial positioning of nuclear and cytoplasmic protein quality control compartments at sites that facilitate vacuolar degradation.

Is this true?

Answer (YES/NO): YES